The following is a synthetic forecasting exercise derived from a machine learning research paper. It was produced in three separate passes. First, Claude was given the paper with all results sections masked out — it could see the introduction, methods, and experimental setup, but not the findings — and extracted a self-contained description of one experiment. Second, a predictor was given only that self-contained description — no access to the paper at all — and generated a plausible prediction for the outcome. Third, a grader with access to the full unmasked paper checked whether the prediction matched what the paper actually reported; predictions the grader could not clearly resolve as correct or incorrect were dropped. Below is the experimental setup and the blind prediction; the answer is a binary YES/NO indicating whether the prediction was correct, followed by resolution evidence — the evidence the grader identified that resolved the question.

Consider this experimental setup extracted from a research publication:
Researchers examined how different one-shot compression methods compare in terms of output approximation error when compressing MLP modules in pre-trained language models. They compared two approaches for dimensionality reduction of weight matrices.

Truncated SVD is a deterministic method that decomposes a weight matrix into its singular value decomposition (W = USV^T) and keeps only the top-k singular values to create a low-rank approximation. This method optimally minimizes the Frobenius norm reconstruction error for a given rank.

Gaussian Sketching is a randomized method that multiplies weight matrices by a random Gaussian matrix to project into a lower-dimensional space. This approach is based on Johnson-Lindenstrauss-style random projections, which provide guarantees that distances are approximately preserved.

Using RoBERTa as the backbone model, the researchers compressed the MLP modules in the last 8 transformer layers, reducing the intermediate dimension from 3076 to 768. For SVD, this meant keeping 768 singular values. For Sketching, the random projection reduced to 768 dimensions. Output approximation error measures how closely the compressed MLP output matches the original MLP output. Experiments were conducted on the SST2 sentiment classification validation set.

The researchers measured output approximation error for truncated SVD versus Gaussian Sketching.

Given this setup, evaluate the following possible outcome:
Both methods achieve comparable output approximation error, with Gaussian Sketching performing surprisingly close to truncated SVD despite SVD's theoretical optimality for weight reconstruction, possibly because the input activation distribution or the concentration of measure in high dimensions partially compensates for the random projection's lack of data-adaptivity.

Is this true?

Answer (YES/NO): NO